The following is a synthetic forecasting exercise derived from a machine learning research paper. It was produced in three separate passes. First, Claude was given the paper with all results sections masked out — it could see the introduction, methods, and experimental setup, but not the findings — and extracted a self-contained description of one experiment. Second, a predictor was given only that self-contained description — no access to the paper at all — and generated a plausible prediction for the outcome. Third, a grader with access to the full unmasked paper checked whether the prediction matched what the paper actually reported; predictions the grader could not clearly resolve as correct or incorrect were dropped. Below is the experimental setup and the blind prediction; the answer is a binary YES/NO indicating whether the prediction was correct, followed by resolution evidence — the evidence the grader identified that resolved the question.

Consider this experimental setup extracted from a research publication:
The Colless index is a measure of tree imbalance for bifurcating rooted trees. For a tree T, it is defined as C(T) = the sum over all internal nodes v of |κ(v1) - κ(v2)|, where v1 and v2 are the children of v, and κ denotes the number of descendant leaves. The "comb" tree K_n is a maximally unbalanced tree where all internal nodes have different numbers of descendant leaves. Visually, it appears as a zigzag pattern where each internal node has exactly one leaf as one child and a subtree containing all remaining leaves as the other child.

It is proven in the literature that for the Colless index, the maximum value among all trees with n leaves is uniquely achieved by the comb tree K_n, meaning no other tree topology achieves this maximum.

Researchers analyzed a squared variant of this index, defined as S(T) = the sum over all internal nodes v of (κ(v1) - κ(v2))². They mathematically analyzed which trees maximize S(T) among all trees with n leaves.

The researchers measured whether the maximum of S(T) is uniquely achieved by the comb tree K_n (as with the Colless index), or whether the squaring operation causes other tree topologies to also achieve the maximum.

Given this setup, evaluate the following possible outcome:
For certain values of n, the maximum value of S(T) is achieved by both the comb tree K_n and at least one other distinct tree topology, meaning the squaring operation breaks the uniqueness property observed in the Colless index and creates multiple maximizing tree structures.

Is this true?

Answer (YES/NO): NO